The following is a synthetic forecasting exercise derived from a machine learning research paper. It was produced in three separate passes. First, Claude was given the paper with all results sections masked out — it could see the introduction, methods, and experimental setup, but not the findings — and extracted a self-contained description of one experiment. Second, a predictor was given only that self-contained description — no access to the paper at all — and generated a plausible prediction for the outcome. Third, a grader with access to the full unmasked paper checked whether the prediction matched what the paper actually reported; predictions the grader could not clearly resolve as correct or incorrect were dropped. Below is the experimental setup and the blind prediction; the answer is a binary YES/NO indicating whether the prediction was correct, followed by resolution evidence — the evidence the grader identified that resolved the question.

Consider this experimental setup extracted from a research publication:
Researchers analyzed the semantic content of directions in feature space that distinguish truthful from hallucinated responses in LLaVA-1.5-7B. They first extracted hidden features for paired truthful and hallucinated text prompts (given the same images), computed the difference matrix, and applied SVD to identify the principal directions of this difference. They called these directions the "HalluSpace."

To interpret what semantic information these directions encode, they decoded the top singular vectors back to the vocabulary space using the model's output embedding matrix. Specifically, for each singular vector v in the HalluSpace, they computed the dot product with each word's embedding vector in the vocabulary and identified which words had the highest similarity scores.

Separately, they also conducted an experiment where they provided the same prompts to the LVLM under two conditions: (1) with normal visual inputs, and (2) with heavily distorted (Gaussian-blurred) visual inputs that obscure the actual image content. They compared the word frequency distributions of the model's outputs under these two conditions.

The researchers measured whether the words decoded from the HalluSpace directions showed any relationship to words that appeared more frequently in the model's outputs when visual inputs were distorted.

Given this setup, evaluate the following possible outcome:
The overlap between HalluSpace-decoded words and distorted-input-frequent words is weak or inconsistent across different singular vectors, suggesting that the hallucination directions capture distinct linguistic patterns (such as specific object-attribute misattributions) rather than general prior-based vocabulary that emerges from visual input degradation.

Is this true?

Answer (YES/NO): NO